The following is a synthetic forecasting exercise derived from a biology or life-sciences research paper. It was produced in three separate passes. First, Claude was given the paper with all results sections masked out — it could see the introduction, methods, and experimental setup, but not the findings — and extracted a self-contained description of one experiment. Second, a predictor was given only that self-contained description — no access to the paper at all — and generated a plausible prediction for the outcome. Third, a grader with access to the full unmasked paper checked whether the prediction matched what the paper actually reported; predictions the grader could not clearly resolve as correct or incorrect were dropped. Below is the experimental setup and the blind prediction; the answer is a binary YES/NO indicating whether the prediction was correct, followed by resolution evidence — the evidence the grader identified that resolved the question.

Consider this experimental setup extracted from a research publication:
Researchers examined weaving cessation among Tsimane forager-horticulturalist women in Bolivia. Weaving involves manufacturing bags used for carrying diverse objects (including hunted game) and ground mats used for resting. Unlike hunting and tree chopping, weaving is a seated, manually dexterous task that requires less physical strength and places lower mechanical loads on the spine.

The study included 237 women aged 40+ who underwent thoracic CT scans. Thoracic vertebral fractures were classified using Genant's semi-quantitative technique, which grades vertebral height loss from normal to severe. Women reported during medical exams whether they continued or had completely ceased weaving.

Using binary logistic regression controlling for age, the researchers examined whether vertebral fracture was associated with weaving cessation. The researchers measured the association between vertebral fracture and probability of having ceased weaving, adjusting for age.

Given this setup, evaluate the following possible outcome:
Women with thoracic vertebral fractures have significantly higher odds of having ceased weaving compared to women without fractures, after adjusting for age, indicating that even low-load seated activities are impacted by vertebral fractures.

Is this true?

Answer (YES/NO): NO